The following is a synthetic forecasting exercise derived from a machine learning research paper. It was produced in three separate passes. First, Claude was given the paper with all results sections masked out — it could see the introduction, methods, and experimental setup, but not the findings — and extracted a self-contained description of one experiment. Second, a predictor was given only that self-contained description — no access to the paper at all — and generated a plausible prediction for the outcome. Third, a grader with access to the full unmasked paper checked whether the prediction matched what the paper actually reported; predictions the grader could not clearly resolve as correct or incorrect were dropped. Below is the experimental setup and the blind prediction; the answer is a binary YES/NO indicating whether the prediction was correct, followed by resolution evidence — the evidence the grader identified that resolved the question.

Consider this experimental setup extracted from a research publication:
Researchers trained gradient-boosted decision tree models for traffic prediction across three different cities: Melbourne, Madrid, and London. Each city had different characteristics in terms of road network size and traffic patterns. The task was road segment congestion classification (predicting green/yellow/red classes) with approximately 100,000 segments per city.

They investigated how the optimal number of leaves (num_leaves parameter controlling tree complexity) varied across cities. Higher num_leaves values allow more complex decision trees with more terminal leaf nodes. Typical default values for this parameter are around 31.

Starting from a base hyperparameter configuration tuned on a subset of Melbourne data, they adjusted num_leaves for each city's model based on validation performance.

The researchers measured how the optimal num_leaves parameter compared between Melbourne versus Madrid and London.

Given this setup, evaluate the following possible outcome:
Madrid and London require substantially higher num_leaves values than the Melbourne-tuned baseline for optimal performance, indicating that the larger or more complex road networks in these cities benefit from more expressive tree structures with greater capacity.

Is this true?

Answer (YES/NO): NO